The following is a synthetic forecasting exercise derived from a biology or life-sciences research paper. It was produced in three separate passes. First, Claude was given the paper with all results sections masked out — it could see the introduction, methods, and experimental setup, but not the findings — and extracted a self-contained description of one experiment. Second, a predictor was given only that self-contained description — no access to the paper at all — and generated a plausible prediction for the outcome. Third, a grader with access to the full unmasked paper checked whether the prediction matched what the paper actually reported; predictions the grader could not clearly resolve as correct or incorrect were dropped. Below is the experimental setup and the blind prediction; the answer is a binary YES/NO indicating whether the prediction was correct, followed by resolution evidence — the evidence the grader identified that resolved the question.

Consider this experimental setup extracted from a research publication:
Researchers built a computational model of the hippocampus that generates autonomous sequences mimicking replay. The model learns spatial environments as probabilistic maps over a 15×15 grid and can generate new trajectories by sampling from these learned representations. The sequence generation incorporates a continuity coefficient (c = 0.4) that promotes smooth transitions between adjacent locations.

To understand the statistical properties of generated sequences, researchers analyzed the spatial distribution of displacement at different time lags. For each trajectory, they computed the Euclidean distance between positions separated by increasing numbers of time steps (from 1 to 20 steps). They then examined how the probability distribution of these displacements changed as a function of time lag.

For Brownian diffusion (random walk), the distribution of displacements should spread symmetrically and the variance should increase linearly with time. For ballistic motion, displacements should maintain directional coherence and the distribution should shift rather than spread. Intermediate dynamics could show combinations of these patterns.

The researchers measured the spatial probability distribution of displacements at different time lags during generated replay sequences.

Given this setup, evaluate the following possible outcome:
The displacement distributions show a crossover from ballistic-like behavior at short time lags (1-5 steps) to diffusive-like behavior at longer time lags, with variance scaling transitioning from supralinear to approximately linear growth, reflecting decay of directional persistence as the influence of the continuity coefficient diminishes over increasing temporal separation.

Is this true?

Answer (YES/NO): NO